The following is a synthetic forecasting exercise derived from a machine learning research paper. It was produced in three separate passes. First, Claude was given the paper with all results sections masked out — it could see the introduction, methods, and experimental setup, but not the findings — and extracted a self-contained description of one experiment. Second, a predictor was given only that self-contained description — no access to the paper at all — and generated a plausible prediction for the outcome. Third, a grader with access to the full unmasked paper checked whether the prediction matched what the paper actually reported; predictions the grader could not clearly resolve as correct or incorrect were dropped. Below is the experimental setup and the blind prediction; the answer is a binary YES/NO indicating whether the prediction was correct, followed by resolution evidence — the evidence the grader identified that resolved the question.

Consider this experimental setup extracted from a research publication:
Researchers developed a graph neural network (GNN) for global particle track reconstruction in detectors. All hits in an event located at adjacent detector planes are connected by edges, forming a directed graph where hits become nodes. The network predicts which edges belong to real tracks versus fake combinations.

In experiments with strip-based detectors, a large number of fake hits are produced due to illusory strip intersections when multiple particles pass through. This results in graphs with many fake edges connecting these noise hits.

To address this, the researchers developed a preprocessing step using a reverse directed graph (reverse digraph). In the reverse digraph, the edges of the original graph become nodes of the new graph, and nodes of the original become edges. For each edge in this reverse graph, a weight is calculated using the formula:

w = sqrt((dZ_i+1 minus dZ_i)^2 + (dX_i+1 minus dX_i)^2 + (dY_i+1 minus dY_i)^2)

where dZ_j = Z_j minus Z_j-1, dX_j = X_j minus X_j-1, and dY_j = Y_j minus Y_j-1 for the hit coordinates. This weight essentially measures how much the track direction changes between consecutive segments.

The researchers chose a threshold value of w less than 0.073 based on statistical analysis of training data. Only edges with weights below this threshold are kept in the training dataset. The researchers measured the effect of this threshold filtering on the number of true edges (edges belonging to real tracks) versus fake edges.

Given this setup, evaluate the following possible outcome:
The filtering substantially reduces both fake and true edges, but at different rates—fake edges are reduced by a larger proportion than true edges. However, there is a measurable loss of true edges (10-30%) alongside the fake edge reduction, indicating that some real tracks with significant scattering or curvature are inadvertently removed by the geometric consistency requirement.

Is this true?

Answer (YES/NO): NO